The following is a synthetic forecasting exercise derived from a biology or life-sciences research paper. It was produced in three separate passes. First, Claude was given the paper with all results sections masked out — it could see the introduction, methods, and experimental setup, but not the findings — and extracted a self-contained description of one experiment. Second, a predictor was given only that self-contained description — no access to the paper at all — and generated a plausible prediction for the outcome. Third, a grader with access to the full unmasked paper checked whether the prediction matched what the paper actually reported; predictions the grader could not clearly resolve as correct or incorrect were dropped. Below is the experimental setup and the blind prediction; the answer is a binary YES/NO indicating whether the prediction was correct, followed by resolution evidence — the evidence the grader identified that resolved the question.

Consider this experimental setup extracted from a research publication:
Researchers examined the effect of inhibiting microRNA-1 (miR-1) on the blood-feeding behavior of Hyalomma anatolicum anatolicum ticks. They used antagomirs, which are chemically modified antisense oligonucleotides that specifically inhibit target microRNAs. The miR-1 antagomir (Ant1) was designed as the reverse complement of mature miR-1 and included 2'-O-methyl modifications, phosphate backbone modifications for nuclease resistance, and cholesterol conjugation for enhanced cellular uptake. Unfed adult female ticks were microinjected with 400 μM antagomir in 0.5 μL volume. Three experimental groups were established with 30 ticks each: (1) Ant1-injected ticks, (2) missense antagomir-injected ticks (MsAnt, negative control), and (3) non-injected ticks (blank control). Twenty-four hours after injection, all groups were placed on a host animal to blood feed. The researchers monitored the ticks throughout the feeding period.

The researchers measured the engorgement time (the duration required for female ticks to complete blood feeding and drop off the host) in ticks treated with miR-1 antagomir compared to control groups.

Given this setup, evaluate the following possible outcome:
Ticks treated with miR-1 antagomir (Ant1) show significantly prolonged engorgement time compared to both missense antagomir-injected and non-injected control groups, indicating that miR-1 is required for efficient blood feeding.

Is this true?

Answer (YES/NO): NO